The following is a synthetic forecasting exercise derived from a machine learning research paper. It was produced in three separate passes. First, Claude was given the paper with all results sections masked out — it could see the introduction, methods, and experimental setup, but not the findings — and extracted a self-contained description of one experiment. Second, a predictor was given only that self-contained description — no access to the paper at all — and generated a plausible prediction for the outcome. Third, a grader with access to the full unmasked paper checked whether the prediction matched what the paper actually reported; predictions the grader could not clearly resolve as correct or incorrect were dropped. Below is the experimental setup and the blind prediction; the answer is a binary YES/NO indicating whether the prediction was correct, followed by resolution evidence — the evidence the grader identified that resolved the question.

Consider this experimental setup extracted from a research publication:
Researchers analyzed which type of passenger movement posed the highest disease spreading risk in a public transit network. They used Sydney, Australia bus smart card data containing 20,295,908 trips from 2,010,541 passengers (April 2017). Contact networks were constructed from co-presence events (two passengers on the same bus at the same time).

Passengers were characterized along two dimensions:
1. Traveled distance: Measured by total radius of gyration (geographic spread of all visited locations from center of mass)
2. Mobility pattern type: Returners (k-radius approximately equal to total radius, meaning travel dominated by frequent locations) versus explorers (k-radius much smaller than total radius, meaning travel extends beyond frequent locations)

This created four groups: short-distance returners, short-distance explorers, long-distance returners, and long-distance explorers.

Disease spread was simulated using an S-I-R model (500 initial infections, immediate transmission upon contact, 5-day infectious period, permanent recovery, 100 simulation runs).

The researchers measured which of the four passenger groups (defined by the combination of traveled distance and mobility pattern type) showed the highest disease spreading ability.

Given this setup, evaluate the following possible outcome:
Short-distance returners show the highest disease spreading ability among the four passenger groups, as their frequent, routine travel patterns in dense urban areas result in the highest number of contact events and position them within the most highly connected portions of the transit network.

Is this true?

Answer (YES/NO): NO